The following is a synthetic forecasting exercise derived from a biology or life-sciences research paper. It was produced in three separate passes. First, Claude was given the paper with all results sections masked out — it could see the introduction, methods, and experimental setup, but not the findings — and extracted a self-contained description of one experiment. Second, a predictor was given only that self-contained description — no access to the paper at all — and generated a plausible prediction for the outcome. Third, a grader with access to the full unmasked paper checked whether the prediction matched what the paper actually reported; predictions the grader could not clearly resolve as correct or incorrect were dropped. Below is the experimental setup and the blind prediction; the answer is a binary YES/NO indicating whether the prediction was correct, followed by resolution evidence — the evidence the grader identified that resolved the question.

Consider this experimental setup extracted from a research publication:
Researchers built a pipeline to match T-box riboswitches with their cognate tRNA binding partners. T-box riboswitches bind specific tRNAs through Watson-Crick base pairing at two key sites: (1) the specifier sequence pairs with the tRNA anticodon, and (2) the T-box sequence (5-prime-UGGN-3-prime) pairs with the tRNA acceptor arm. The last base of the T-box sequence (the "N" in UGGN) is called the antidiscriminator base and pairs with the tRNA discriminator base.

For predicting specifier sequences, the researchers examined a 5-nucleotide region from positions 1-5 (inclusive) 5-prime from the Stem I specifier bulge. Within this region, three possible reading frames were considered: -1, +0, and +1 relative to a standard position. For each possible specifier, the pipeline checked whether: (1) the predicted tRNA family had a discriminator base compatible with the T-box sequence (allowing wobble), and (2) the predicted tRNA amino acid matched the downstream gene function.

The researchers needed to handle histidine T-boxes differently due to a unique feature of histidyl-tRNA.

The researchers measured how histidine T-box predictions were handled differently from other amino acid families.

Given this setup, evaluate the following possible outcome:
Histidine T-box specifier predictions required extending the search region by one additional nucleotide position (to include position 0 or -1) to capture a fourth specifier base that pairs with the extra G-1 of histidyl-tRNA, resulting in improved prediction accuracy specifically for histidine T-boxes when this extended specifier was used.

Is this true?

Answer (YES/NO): NO